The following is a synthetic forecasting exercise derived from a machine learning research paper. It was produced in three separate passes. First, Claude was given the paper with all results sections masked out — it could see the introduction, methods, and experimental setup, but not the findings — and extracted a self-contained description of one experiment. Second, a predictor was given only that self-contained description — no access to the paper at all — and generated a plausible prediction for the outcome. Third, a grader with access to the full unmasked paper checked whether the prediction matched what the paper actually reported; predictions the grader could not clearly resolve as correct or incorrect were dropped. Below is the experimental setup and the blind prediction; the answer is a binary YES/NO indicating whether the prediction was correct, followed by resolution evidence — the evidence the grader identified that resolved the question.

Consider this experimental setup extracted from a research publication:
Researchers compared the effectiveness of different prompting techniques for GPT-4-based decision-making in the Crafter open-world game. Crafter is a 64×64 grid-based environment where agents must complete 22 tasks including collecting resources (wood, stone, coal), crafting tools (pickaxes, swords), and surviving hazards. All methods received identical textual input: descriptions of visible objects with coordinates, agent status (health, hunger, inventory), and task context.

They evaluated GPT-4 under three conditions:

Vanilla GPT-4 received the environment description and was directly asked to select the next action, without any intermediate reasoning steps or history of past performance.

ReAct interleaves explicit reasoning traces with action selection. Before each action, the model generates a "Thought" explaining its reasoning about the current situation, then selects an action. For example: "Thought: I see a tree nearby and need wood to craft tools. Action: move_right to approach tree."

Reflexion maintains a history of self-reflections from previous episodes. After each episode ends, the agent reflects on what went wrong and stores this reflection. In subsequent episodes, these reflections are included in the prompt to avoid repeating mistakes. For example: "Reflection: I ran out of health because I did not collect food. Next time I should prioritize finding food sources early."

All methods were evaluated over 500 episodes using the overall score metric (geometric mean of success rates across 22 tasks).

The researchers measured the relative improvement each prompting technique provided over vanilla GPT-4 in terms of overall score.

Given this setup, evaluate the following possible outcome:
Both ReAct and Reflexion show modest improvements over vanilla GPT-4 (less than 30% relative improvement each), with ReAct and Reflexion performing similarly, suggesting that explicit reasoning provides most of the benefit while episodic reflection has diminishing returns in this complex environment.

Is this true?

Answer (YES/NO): NO